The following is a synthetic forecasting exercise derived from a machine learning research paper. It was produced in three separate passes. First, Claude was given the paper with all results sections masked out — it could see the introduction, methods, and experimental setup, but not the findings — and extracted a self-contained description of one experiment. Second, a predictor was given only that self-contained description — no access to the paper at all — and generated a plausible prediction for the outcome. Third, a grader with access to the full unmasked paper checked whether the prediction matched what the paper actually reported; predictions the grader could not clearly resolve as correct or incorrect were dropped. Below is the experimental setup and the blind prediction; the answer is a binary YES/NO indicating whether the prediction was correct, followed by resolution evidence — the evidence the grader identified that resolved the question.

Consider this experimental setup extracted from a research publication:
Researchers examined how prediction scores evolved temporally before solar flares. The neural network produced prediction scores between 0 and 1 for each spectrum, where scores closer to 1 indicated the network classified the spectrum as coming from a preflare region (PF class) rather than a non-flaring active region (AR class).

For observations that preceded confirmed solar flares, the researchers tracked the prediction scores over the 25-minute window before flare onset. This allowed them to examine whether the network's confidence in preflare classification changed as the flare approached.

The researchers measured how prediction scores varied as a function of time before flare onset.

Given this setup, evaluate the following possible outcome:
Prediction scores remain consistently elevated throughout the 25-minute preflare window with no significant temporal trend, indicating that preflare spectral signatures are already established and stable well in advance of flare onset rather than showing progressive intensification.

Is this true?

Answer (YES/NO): NO